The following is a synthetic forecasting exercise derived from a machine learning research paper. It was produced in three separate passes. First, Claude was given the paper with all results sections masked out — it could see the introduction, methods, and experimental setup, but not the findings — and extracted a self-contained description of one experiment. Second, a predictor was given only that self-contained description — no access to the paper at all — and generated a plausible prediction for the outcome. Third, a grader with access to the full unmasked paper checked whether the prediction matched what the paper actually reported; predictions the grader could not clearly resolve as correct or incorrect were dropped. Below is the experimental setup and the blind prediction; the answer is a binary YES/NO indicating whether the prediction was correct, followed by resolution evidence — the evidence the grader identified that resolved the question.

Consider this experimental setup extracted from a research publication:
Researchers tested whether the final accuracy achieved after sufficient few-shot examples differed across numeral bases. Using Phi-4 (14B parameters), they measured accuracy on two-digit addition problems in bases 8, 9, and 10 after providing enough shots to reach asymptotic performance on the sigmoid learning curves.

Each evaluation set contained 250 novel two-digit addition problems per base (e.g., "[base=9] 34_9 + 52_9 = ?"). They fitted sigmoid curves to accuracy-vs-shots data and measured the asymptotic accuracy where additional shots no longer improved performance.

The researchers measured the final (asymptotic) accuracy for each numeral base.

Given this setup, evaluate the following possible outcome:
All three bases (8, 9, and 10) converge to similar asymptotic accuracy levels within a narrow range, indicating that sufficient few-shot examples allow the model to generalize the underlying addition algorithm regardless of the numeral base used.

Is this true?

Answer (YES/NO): NO